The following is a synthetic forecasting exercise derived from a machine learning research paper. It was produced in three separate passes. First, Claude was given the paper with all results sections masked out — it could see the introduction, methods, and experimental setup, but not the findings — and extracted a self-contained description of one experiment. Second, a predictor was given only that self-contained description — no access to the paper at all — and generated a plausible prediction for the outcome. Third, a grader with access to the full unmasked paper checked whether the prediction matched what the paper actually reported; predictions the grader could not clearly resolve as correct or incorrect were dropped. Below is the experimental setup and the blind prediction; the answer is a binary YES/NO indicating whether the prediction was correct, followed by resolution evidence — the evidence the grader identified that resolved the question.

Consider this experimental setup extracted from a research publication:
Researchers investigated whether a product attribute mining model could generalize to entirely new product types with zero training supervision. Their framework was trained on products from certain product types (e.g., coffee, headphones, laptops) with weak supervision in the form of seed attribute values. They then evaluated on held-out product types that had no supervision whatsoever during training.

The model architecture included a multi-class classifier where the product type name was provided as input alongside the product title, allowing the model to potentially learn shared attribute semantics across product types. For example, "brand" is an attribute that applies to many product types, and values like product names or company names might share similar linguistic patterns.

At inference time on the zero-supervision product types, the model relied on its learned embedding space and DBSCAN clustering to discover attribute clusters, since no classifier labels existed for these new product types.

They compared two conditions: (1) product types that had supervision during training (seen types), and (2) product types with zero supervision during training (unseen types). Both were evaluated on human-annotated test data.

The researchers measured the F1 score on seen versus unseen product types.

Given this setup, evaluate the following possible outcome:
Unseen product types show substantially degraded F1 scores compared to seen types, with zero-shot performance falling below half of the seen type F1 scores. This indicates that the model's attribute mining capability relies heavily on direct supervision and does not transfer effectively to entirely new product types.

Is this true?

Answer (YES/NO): NO